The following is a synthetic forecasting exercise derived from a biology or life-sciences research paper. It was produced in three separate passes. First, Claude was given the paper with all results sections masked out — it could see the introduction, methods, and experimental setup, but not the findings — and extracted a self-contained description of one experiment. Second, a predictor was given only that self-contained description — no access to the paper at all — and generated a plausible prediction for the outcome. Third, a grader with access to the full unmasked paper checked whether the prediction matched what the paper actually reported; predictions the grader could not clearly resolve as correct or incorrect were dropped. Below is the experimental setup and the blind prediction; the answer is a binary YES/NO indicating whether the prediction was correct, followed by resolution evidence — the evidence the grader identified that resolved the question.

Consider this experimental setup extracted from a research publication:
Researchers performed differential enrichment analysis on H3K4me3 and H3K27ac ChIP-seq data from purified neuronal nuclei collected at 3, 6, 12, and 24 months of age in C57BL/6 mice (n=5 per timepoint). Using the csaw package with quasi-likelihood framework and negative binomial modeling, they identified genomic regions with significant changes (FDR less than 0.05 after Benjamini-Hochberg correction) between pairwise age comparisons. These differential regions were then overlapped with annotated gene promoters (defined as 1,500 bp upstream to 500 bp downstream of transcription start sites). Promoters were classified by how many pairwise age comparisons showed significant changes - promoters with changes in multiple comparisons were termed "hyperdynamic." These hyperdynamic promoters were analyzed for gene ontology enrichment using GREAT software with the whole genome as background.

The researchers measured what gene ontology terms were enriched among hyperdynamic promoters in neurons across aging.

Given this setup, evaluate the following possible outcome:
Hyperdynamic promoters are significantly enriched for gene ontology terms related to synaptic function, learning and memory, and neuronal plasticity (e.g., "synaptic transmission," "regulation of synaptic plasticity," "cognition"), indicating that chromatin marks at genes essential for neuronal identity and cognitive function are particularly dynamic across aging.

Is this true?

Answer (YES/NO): YES